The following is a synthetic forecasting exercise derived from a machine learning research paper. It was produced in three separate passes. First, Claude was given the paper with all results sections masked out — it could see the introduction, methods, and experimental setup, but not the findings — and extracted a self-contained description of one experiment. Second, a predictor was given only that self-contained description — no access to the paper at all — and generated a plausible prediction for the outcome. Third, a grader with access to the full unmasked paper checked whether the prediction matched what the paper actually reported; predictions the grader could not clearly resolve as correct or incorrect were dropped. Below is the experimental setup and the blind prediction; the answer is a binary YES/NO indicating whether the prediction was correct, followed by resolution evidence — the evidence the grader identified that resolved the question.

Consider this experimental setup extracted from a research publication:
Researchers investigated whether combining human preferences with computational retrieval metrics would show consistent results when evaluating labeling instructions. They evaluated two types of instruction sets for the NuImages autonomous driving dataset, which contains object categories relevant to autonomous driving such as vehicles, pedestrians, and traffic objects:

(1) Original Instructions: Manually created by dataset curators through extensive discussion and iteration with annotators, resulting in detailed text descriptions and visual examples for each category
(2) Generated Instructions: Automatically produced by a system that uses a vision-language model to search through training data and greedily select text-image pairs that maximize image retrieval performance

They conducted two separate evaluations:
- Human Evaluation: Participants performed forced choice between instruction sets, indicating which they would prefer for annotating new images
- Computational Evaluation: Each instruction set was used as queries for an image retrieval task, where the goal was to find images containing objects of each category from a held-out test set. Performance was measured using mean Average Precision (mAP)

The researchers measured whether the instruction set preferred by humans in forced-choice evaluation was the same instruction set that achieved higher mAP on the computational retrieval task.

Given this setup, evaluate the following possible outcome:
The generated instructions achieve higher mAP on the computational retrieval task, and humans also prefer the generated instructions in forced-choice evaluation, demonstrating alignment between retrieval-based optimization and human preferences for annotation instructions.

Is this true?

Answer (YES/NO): NO